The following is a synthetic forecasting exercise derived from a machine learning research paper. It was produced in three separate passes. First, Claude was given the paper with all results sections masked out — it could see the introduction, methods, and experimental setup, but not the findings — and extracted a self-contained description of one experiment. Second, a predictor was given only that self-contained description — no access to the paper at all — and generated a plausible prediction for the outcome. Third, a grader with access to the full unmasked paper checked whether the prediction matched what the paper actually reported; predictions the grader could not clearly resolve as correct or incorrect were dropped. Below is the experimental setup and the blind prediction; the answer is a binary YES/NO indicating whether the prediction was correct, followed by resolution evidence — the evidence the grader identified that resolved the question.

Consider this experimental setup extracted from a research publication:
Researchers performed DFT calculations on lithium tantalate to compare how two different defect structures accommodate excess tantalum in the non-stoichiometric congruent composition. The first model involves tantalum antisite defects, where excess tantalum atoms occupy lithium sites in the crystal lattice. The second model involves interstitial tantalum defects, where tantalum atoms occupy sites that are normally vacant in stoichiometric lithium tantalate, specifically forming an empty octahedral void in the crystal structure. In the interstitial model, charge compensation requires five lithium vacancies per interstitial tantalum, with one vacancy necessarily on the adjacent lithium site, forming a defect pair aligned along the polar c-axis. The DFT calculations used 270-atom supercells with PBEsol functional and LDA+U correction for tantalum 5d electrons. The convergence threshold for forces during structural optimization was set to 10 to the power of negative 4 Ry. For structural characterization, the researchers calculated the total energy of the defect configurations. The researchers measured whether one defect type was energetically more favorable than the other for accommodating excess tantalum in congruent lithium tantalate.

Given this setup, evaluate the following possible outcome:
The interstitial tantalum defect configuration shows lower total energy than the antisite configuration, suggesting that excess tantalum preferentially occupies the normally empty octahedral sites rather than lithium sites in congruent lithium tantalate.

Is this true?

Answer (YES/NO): NO